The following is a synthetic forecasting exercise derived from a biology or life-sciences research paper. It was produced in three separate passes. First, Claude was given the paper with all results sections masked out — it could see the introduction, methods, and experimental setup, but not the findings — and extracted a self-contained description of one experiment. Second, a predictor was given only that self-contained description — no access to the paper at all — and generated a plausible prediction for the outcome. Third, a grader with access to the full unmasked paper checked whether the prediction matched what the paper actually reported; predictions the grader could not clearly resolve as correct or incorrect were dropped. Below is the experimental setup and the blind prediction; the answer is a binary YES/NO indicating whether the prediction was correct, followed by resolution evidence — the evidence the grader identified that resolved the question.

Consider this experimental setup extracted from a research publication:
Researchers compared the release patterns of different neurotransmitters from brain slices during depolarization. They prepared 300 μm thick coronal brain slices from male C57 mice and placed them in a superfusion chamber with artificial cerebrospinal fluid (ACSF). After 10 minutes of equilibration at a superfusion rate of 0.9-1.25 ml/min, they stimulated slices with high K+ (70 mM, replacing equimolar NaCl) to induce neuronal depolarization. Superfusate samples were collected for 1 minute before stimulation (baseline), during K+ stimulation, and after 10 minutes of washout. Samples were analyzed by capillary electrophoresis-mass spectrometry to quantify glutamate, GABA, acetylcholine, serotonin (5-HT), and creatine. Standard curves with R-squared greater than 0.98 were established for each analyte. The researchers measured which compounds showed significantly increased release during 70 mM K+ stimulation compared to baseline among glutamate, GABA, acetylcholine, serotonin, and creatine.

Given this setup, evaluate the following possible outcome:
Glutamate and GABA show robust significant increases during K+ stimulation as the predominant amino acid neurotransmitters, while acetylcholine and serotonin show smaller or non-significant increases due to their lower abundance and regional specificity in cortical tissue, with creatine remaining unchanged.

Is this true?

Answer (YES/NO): NO